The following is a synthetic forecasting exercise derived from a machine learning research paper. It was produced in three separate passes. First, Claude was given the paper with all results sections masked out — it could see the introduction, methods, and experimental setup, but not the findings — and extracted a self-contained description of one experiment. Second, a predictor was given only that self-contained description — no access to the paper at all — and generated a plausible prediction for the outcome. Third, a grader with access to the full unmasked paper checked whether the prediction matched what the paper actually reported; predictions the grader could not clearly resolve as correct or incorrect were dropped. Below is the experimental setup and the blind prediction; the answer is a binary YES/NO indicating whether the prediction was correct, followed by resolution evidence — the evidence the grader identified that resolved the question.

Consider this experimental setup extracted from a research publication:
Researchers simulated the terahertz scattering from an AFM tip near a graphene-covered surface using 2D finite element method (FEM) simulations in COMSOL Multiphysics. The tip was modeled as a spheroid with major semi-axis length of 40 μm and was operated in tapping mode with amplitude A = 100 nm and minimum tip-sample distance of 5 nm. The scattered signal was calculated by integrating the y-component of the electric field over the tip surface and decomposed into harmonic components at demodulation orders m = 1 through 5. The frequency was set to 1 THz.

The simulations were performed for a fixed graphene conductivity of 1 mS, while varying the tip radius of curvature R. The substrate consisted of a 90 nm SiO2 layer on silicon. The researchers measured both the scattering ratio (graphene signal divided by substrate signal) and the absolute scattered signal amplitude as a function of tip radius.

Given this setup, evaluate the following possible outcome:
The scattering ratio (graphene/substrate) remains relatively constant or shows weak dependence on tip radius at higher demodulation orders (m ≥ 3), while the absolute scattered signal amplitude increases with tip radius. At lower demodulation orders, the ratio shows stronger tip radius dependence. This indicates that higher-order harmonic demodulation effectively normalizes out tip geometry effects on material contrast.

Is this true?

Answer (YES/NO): NO